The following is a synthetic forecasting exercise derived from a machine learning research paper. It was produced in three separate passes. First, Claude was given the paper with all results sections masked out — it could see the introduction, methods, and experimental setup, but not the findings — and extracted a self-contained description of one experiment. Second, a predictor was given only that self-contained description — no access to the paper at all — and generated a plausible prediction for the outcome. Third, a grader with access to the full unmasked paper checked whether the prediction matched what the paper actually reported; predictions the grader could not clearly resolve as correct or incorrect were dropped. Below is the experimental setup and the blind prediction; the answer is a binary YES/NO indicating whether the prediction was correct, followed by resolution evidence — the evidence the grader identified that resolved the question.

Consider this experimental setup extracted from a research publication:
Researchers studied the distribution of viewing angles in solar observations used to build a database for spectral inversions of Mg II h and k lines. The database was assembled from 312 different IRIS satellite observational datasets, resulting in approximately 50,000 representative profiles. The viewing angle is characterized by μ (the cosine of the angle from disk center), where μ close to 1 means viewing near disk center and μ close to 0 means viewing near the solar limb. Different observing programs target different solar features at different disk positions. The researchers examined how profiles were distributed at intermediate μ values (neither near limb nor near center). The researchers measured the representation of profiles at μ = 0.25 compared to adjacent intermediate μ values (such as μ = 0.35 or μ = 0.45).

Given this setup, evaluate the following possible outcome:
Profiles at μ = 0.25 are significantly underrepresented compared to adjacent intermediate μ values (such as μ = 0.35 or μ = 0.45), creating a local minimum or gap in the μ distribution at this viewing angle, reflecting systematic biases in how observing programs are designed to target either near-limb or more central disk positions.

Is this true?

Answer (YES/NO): YES